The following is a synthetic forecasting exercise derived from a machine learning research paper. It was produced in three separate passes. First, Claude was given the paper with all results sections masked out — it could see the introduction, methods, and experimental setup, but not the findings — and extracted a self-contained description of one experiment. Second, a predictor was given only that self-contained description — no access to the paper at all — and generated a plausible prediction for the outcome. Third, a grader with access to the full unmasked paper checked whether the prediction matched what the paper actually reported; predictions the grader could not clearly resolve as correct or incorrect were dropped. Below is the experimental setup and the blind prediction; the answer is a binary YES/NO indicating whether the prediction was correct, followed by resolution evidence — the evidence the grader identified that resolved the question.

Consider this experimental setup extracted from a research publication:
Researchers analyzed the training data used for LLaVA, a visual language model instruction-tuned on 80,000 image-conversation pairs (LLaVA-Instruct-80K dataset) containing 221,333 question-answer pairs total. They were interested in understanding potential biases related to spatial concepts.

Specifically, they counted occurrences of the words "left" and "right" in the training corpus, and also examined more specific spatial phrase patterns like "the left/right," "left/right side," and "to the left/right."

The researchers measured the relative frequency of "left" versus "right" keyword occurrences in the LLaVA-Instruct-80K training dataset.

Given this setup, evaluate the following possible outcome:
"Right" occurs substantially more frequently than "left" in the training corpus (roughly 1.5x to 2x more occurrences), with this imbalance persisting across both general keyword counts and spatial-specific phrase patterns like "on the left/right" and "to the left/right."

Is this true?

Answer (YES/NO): NO